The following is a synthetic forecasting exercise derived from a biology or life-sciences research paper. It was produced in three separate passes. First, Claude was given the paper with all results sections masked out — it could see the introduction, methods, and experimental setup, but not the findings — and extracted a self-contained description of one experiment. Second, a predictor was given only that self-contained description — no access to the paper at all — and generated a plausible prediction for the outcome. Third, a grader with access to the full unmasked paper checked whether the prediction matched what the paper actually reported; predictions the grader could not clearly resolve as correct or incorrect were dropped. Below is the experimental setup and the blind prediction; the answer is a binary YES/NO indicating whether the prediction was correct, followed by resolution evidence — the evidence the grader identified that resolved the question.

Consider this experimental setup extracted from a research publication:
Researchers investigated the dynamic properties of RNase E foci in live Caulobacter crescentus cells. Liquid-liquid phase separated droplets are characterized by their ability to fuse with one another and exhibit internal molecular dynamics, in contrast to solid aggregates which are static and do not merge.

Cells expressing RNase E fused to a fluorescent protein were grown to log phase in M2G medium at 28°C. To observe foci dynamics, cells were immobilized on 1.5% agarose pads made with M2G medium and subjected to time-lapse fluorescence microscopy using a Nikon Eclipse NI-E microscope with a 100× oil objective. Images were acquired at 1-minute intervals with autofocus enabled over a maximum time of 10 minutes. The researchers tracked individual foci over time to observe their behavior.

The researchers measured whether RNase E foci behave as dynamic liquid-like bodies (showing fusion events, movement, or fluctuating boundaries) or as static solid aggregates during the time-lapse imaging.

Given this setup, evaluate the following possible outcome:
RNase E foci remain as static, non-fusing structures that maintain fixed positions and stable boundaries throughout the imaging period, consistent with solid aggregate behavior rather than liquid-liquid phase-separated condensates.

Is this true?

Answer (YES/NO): NO